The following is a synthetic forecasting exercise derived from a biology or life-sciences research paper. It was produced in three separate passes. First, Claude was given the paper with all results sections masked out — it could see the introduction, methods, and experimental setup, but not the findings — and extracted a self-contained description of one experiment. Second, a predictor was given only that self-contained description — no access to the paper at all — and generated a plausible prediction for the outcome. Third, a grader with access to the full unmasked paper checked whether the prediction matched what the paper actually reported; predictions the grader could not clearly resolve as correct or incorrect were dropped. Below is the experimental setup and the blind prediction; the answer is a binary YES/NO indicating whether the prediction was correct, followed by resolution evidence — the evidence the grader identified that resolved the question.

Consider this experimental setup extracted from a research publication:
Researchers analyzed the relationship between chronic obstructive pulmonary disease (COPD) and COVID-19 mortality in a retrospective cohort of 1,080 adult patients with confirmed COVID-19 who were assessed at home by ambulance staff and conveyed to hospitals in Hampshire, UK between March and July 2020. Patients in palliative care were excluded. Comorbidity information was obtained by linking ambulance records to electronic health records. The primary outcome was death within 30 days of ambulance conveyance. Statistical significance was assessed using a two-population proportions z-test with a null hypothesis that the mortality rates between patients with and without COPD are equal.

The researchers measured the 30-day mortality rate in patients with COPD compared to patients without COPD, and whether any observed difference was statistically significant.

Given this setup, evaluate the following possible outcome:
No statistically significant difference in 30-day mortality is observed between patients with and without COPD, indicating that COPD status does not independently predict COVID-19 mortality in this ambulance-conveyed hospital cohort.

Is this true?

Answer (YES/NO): YES